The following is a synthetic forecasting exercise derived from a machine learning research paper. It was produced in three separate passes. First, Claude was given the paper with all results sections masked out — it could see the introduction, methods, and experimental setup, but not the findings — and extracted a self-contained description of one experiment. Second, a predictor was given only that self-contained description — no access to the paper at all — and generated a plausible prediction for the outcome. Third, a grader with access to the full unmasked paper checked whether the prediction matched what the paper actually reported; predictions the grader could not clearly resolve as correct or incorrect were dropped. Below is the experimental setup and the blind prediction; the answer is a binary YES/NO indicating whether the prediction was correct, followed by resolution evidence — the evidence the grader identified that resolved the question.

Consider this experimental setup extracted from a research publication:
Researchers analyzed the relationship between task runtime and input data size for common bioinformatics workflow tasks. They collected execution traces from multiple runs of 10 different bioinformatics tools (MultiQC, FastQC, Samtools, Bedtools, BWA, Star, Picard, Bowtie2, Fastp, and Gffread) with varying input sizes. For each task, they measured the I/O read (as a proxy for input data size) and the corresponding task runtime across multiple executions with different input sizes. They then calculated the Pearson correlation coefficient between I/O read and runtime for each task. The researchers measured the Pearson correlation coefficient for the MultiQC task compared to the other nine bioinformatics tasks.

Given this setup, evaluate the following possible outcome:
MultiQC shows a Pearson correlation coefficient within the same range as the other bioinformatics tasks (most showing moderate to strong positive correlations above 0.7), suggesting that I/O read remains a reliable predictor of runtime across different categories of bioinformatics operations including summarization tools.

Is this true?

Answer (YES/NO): NO